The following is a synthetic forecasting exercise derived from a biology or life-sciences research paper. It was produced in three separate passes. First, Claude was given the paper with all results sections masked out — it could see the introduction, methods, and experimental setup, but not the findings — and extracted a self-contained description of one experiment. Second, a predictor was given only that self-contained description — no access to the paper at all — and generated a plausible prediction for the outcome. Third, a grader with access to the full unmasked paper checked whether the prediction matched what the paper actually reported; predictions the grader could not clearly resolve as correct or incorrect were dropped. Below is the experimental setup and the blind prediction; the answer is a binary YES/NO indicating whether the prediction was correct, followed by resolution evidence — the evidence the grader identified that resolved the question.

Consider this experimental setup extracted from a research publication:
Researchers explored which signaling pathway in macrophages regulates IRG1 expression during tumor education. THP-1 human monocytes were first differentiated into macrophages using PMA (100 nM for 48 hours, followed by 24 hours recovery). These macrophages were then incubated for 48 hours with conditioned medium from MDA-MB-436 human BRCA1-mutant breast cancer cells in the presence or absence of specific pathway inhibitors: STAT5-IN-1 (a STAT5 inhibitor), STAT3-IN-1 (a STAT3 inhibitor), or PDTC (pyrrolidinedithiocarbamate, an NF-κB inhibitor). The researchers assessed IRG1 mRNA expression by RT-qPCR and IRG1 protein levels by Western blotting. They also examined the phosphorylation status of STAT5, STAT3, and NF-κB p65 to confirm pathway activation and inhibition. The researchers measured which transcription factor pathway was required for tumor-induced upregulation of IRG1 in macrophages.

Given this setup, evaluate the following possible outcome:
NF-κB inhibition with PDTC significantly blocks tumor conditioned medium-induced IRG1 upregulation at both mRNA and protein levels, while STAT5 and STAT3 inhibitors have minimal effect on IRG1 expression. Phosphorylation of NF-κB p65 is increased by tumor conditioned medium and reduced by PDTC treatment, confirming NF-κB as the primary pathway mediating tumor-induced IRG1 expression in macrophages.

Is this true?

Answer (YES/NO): NO